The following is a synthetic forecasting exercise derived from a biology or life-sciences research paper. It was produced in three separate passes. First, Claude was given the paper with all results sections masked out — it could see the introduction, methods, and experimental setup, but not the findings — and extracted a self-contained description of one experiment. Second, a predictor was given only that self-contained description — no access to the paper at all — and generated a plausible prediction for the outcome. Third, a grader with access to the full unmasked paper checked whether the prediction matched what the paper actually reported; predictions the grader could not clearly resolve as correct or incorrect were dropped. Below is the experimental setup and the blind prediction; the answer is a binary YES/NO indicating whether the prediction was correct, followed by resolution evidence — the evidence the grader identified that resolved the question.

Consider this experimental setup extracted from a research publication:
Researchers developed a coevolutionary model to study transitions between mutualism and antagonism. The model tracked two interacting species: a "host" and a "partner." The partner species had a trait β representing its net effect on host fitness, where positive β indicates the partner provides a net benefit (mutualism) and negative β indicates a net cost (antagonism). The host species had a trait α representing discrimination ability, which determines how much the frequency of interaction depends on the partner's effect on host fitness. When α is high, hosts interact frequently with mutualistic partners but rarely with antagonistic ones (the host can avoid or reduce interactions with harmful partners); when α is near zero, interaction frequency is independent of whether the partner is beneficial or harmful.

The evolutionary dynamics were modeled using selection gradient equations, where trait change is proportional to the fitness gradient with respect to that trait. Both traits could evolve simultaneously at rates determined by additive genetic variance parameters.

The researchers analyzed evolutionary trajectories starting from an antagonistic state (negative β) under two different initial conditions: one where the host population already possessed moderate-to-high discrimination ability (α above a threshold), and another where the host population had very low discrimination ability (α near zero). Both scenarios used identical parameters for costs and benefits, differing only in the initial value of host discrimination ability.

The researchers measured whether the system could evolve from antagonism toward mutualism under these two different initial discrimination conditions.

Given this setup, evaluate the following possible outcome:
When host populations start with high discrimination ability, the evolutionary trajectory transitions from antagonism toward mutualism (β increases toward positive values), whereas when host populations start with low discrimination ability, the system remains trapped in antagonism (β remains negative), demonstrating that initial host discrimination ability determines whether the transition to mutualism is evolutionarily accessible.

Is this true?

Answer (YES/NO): NO